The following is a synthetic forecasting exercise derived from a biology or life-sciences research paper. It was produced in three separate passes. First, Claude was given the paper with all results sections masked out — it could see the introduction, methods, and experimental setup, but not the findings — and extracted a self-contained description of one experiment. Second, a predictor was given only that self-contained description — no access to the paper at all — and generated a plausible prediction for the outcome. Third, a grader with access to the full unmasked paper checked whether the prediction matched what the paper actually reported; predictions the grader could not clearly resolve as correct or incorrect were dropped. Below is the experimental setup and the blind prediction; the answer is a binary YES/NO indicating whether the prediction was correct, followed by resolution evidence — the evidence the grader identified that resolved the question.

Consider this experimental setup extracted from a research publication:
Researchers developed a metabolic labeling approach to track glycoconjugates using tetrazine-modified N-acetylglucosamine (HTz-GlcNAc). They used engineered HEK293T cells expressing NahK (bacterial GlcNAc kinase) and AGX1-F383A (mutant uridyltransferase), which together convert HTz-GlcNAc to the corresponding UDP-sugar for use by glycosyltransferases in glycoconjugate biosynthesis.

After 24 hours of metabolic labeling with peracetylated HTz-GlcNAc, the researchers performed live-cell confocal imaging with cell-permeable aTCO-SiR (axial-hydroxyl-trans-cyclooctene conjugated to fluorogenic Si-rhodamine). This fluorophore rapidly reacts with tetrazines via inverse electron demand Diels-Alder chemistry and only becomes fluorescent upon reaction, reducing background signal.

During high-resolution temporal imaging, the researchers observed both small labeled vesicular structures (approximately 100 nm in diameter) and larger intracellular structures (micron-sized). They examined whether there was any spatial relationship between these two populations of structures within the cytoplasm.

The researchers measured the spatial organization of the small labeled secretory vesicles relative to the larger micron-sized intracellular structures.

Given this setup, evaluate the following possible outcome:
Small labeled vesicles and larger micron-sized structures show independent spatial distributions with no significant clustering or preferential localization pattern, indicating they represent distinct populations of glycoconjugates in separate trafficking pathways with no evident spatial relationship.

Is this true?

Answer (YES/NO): NO